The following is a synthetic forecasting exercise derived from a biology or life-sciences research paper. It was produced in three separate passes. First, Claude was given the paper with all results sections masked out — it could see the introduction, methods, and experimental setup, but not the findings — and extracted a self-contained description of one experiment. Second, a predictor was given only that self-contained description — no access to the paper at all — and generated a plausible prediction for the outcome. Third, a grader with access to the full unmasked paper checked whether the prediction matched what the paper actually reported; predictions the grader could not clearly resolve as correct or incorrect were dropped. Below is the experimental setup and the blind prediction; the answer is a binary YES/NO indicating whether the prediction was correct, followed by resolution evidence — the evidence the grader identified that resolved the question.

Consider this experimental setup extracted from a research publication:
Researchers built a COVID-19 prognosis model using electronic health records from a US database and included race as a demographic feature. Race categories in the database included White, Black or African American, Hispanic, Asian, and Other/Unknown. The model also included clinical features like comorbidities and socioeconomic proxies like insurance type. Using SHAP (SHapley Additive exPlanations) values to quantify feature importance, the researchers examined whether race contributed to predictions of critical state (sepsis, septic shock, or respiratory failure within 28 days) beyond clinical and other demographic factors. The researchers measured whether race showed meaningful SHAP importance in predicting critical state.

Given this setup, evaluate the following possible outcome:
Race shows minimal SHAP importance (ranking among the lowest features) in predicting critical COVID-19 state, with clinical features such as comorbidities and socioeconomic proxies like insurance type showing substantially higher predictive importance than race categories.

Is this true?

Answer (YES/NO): NO